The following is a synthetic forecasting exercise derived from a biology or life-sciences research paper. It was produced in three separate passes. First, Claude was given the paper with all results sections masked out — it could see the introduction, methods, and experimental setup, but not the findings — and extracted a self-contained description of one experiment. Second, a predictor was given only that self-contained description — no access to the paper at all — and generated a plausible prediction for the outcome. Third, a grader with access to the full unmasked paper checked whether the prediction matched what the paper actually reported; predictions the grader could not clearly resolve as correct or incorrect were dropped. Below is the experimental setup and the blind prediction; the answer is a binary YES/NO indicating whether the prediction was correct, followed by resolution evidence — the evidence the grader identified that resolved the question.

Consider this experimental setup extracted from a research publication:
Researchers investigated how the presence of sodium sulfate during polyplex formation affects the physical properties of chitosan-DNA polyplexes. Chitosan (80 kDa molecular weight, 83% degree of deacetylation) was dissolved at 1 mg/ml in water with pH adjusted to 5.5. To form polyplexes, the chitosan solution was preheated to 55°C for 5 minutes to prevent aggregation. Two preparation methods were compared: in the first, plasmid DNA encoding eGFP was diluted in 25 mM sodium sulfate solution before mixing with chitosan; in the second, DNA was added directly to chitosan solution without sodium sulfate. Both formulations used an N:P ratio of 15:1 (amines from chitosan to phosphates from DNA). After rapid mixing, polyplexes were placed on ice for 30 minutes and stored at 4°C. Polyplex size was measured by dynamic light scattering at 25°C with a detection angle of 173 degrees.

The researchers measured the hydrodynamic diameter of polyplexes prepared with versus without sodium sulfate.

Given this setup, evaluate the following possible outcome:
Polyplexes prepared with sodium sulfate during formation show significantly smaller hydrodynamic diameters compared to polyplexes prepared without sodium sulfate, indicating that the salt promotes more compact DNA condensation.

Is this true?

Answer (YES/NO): YES